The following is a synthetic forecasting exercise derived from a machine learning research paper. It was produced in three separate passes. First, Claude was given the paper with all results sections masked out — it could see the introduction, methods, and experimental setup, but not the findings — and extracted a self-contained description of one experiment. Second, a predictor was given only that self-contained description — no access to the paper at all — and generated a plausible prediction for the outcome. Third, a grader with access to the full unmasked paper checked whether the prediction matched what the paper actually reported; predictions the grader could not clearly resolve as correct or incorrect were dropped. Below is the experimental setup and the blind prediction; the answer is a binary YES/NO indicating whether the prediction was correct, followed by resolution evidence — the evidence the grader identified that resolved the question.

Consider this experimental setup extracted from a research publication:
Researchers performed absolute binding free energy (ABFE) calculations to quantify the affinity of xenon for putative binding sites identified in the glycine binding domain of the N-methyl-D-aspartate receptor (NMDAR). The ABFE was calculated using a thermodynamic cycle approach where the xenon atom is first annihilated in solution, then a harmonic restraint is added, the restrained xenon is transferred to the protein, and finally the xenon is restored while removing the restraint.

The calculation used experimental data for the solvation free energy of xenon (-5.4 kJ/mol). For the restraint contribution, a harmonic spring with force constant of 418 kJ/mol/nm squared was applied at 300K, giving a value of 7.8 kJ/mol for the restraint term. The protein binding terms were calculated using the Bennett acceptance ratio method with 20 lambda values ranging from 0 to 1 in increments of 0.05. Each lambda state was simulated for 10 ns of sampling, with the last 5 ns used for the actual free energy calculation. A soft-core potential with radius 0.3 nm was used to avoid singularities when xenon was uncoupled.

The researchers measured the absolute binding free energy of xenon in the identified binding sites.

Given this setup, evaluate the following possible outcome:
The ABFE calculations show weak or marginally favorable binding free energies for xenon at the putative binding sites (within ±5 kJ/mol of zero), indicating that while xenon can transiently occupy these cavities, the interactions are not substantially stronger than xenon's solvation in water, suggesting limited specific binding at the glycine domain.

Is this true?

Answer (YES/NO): NO